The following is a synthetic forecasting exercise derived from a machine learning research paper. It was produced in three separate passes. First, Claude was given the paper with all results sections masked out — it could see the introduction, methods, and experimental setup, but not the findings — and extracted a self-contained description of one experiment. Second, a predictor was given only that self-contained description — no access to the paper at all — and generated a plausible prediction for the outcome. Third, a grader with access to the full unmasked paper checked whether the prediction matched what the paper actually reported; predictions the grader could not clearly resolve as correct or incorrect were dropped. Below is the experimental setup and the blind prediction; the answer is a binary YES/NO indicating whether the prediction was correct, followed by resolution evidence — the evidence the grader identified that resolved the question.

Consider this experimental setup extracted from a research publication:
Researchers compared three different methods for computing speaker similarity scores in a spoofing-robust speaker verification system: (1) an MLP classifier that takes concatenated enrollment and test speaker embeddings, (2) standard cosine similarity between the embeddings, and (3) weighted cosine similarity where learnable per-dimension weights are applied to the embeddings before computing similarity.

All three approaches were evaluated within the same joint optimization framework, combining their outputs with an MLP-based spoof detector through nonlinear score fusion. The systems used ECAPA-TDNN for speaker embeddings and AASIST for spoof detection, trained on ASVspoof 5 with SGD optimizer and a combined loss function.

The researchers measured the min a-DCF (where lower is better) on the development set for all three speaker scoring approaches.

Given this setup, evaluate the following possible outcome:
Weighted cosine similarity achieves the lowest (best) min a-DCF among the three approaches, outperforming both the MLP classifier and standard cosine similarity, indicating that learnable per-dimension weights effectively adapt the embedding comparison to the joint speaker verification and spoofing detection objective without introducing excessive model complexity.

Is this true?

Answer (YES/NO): YES